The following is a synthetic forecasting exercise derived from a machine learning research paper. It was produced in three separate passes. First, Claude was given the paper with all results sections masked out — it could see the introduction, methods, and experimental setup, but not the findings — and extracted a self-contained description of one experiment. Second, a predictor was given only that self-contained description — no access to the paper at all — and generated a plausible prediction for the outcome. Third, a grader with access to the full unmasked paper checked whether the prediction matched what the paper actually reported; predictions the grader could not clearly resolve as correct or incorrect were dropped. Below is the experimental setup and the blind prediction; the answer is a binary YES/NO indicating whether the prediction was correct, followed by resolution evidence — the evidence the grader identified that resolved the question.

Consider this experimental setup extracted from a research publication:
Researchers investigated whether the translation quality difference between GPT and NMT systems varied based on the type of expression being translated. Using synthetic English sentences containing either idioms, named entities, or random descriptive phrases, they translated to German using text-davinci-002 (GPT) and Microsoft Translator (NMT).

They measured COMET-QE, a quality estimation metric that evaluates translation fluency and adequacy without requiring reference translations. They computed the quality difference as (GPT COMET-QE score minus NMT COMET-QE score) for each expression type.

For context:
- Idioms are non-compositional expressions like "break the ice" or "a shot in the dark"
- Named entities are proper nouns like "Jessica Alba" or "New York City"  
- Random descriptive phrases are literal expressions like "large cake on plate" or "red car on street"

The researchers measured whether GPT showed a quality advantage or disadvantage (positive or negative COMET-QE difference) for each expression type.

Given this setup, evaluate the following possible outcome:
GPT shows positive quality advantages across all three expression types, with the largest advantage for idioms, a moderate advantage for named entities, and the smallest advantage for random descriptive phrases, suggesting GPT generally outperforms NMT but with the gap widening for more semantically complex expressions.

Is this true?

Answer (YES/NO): NO